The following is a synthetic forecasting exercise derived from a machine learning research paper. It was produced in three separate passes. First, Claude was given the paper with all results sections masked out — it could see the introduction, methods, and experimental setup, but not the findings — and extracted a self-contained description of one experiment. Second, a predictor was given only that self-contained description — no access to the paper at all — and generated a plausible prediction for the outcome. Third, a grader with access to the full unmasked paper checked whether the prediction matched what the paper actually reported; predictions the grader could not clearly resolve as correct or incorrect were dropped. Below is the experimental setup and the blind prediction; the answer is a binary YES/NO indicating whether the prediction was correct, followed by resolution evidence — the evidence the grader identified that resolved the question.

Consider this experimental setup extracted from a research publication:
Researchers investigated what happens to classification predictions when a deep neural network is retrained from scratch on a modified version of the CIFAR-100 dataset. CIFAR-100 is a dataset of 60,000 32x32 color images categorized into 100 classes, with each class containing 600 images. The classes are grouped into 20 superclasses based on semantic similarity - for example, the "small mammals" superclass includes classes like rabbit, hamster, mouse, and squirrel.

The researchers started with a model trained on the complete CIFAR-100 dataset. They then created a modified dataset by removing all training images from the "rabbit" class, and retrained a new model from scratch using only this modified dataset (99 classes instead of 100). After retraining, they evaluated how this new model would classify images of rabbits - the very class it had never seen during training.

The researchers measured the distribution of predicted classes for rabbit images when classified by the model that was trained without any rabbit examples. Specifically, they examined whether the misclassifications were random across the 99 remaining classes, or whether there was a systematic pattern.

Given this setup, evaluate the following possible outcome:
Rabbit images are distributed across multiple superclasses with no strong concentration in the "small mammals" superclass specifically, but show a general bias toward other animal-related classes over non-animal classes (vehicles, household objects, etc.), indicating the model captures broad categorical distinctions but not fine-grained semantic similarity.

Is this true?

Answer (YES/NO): NO